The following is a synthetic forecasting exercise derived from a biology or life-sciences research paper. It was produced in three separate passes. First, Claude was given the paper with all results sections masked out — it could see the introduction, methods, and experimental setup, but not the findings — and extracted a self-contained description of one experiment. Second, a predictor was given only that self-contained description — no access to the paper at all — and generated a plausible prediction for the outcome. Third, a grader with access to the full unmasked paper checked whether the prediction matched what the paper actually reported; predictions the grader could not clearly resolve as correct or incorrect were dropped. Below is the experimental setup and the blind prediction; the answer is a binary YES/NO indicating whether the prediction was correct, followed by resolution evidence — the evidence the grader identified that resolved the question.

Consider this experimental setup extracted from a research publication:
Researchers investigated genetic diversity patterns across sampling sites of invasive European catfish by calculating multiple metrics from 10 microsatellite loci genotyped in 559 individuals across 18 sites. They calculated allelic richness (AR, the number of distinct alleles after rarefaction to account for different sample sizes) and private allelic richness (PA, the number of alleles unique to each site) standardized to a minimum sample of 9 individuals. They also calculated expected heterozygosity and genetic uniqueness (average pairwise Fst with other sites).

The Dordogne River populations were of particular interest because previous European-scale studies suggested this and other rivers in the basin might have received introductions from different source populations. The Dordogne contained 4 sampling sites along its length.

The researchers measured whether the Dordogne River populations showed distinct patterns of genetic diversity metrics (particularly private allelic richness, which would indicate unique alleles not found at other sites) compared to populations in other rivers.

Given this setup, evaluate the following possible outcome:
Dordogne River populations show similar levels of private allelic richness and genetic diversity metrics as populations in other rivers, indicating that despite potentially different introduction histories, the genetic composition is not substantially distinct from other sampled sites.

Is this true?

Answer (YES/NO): NO